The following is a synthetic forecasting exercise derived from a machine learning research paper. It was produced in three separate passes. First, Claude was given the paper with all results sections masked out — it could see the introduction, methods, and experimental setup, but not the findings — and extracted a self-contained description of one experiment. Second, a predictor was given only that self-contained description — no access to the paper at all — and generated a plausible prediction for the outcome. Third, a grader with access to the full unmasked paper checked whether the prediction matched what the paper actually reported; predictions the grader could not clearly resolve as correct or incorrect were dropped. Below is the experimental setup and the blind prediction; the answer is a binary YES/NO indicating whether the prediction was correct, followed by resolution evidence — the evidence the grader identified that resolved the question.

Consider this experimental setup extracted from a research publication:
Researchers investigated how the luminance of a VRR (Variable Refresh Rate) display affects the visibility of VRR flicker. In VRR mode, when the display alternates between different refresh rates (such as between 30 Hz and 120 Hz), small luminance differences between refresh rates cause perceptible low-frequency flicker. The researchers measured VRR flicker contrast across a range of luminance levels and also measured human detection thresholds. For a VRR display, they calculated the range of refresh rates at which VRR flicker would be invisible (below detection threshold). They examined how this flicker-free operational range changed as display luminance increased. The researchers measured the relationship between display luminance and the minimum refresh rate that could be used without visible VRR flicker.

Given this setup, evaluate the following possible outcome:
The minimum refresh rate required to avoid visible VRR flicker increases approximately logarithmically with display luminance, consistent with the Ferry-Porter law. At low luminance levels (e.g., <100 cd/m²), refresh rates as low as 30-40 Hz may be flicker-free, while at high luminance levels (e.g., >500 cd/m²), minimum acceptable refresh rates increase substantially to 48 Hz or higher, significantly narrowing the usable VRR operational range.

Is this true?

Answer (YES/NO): NO